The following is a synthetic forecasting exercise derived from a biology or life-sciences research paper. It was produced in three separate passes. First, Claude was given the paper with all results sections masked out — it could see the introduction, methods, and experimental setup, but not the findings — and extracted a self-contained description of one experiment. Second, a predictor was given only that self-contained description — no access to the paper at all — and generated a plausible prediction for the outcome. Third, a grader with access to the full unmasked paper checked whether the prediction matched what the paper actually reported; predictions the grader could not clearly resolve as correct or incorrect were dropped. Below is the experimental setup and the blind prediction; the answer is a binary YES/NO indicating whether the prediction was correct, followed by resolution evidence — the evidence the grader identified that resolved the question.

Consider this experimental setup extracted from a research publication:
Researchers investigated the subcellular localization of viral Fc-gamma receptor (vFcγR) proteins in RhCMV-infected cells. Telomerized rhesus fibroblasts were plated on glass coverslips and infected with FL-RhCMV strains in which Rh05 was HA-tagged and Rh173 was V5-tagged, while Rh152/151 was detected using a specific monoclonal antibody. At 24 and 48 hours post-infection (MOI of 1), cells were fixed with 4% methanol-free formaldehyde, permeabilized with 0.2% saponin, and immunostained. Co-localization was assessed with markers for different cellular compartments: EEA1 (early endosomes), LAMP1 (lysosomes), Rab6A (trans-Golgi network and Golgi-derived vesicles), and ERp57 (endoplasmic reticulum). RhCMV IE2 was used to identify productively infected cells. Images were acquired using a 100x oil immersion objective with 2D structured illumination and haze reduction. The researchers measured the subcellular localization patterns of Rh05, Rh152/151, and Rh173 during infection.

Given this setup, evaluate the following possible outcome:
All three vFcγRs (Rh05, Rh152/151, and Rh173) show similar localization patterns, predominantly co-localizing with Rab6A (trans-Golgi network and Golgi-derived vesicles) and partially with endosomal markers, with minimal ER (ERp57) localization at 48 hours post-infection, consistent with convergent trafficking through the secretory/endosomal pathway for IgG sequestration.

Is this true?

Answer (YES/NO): NO